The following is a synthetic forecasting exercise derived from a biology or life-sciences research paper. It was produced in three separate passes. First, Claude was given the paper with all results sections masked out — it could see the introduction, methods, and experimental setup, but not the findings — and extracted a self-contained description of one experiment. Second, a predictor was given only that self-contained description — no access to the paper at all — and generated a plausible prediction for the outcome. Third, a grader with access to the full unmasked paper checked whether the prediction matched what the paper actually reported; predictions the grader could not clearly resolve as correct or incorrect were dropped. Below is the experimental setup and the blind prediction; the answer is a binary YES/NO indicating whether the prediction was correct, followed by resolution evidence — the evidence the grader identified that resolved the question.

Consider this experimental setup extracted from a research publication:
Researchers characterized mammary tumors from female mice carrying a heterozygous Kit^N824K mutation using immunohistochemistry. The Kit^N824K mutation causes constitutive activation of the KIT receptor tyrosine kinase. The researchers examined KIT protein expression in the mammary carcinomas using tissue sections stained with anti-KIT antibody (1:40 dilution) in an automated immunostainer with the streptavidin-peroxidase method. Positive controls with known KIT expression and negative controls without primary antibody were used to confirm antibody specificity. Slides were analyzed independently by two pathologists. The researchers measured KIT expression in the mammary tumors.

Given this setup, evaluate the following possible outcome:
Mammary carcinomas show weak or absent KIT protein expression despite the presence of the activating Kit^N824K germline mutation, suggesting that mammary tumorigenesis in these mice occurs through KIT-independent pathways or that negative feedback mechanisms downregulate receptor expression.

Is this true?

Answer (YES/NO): NO